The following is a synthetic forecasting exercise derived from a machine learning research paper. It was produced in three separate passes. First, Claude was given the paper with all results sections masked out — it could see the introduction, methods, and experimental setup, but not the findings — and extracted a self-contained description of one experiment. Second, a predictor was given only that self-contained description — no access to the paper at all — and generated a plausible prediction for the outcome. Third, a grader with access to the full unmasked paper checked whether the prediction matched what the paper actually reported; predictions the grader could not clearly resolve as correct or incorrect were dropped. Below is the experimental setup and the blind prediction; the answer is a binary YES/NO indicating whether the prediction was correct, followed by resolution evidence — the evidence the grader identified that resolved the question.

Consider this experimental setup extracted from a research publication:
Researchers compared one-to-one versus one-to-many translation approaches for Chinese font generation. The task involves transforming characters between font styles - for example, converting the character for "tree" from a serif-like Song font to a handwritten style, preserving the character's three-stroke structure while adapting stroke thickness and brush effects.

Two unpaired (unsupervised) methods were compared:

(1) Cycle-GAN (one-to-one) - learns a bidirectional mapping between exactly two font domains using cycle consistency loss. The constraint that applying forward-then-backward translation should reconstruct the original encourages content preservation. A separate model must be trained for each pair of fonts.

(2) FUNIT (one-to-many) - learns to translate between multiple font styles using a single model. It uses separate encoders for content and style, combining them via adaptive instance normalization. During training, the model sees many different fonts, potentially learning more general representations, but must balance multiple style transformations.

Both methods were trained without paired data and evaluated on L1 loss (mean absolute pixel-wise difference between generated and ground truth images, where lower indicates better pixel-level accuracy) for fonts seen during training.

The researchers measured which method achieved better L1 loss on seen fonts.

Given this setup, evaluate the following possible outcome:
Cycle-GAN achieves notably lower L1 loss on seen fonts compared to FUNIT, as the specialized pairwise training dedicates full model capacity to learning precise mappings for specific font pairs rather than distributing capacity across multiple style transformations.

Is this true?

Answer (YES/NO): NO